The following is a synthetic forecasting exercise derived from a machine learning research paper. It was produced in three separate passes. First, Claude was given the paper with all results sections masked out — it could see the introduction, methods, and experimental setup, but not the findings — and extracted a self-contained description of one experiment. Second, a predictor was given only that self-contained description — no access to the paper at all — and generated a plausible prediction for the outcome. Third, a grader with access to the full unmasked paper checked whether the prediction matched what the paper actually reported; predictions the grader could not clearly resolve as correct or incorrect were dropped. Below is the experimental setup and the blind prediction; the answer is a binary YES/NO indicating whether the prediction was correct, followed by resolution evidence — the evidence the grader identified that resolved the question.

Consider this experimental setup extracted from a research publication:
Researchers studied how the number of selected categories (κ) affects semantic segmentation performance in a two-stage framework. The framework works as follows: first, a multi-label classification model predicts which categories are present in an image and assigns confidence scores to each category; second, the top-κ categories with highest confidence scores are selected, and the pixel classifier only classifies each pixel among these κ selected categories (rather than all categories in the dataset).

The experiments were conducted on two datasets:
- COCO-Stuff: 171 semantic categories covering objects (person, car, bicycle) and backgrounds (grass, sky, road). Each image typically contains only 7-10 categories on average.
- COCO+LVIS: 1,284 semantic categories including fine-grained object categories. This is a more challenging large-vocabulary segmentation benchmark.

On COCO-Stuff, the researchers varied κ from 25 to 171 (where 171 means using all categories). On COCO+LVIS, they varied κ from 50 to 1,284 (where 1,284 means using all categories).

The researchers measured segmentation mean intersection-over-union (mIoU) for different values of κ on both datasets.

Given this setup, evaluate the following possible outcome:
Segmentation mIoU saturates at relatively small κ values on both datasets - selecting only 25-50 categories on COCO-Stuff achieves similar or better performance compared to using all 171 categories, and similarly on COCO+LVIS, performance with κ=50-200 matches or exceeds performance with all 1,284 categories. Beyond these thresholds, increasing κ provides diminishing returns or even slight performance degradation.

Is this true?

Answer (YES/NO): NO